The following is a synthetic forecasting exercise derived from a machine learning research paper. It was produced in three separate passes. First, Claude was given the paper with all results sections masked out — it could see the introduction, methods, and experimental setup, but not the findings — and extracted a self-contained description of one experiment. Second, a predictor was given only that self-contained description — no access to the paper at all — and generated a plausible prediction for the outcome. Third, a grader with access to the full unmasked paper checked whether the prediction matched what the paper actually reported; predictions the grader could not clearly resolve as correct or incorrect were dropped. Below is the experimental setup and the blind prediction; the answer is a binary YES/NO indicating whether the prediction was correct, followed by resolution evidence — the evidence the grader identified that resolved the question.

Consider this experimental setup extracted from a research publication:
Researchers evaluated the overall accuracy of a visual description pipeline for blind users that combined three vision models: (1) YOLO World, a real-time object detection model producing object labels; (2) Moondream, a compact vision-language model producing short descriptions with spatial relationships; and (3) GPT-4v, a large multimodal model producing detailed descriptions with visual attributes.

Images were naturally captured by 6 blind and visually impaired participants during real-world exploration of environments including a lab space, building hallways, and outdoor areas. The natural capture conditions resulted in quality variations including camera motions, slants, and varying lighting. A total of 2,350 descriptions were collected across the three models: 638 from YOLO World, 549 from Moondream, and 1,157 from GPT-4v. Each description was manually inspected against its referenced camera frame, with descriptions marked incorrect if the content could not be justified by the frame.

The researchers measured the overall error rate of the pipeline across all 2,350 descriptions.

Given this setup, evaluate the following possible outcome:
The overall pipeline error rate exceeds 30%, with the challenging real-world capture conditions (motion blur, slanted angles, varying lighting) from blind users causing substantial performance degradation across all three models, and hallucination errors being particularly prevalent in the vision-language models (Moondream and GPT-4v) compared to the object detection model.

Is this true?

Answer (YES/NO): NO